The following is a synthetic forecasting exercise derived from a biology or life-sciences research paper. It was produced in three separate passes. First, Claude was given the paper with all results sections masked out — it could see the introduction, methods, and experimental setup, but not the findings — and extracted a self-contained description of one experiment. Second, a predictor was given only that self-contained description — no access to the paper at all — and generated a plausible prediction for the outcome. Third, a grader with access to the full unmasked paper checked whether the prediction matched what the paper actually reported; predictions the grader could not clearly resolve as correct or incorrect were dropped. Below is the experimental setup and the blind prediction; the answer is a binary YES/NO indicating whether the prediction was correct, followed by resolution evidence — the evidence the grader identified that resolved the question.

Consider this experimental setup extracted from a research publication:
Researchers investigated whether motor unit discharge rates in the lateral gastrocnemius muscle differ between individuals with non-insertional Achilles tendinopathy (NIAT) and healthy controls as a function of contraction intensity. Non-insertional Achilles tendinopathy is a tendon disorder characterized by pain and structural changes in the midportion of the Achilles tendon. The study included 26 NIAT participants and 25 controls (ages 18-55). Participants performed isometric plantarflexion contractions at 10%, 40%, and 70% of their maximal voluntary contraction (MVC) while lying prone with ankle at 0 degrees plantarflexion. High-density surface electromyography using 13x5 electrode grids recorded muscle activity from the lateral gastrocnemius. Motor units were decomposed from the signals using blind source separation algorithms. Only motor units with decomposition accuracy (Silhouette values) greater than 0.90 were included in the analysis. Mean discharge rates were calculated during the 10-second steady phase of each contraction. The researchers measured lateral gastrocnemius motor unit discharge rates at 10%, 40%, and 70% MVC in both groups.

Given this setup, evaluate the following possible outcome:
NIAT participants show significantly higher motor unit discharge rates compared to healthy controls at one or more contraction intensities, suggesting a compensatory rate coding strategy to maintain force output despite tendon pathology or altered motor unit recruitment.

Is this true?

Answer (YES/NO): YES